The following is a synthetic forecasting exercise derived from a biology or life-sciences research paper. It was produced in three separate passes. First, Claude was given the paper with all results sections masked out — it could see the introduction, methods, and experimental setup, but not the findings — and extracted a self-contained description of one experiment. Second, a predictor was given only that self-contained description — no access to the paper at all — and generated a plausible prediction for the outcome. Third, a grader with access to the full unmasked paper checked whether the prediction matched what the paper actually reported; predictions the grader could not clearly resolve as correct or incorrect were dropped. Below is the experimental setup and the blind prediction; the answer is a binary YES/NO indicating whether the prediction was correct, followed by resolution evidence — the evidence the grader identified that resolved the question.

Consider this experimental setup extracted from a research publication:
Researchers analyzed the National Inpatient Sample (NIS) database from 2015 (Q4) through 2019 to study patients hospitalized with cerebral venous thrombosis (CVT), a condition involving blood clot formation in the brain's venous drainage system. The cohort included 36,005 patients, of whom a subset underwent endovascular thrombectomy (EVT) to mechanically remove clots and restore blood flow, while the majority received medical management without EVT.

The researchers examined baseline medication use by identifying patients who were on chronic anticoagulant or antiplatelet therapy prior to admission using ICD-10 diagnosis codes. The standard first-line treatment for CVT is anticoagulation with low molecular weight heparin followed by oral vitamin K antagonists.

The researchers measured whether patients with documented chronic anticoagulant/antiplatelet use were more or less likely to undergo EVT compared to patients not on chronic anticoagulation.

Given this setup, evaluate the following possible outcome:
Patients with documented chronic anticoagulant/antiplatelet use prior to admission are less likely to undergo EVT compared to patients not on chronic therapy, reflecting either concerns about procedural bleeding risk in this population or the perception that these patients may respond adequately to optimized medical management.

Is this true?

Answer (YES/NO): YES